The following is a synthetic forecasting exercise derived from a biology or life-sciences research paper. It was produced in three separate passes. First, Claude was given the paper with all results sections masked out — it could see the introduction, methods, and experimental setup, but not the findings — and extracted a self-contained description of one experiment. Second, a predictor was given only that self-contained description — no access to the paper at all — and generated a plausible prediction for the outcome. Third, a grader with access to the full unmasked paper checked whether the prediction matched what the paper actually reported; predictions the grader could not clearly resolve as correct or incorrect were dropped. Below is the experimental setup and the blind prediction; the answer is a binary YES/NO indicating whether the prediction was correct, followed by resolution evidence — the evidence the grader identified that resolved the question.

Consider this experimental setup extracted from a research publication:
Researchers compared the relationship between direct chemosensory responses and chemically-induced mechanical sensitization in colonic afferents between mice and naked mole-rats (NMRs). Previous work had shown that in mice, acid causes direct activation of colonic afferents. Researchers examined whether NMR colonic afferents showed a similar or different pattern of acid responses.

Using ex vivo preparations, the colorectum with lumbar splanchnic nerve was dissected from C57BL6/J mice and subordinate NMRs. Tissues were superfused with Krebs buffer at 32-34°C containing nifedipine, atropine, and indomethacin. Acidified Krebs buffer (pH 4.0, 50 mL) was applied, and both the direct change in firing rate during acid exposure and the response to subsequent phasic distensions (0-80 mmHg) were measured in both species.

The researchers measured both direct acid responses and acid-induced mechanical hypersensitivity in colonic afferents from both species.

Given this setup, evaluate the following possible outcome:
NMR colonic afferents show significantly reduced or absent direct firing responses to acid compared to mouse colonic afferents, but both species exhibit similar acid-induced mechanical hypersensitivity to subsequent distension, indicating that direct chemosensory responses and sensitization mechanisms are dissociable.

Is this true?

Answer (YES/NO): NO